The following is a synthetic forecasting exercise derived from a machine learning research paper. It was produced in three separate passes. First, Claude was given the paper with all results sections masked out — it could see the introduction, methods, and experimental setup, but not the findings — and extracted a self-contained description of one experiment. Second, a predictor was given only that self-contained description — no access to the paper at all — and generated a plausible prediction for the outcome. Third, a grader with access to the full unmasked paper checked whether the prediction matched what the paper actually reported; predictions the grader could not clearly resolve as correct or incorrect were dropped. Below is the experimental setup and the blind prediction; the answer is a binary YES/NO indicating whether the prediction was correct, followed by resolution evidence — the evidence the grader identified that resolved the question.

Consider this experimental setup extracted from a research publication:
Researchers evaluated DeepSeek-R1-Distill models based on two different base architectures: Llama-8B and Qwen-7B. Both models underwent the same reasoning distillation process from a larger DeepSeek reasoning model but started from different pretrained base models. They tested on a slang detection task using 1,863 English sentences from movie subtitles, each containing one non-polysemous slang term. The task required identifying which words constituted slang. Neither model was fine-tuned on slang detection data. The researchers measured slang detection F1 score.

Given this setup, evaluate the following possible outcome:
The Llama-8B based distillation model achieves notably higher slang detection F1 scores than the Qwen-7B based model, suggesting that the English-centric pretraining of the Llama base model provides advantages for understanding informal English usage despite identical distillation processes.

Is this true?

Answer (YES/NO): YES